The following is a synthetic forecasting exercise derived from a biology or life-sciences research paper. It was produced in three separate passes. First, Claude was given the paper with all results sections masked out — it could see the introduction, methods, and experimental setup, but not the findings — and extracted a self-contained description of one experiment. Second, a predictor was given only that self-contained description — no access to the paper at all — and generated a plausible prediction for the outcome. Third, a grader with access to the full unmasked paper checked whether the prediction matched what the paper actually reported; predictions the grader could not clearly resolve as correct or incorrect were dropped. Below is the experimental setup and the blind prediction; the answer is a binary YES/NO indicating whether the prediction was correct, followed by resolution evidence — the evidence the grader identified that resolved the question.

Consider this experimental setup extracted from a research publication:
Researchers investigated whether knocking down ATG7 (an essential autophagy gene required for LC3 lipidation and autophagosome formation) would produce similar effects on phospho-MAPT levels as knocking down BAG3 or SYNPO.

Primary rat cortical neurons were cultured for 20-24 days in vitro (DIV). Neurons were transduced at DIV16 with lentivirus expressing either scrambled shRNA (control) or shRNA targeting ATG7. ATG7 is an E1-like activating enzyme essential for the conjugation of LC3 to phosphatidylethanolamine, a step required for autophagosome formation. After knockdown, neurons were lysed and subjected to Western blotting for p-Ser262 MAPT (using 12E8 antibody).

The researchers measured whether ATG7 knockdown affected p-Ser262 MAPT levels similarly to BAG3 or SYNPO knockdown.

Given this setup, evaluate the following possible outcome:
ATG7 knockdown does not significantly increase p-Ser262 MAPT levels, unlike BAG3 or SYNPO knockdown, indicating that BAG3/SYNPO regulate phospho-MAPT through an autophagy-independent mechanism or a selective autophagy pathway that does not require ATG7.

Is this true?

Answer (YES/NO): NO